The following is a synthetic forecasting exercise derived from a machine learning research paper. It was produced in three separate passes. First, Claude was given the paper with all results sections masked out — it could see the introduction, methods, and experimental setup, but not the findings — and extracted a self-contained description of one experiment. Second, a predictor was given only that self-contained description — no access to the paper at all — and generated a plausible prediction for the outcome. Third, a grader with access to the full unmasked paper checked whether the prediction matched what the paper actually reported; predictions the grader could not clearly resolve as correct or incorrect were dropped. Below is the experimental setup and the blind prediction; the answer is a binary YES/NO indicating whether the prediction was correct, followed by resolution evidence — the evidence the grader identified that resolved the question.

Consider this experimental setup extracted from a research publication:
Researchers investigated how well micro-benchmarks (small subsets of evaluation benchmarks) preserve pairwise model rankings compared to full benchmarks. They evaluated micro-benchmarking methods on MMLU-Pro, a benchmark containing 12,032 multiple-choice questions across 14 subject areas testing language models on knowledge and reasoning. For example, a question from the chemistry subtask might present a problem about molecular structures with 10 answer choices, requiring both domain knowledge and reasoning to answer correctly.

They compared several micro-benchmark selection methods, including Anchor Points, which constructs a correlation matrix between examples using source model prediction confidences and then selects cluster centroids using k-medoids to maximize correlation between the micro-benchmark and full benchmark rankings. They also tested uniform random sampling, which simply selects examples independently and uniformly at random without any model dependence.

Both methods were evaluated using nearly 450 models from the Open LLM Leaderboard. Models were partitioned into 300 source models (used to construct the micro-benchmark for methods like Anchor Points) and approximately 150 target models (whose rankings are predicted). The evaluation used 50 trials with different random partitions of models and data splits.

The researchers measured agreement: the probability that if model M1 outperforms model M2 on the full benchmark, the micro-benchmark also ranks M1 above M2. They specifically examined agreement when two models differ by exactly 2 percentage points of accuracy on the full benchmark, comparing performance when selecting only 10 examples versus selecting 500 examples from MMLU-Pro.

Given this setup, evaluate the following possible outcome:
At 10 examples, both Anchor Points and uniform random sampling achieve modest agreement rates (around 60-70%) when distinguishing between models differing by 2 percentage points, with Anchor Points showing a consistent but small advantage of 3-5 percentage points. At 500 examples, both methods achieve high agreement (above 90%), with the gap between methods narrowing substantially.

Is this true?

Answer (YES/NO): NO